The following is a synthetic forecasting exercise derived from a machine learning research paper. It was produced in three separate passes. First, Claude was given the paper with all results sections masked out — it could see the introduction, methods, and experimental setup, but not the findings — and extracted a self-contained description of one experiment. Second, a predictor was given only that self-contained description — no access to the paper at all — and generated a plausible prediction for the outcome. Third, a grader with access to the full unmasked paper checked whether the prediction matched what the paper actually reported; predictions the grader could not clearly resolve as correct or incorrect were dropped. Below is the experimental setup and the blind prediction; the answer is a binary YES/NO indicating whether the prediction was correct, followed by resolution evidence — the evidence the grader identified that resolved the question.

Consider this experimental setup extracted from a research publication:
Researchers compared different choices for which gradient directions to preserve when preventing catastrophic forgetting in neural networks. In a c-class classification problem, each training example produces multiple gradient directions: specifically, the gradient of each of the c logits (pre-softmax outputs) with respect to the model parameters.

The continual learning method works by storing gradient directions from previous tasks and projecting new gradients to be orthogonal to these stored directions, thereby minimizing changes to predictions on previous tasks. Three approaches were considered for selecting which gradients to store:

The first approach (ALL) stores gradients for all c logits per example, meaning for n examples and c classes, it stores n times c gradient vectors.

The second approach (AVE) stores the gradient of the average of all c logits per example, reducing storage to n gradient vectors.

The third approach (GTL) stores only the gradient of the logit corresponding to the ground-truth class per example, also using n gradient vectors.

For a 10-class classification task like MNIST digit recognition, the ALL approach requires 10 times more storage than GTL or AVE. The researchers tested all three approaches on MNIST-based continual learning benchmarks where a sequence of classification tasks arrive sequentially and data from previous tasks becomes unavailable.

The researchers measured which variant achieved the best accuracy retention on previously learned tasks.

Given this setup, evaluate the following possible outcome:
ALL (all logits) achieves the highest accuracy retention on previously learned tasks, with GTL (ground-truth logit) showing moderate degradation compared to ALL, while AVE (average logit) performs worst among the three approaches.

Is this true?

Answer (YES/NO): NO